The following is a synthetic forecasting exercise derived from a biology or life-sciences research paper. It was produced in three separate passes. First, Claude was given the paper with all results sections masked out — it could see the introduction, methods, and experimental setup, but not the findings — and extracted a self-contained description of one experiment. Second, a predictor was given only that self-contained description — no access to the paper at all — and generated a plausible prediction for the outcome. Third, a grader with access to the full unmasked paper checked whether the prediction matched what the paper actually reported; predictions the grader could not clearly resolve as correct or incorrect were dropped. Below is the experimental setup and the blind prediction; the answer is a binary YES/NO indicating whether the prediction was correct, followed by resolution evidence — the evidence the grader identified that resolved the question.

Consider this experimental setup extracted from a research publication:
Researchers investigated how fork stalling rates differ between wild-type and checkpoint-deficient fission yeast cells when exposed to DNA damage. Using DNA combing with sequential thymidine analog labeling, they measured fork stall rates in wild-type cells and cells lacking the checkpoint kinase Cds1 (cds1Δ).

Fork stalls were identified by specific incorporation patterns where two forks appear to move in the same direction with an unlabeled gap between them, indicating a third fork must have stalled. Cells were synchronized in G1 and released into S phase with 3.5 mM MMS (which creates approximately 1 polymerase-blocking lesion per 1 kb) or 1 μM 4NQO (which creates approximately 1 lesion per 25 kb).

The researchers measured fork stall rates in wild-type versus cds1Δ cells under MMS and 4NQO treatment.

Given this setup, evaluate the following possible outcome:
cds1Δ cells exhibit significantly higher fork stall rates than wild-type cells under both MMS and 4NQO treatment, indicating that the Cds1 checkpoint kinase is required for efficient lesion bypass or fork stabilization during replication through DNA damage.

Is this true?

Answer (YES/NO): NO